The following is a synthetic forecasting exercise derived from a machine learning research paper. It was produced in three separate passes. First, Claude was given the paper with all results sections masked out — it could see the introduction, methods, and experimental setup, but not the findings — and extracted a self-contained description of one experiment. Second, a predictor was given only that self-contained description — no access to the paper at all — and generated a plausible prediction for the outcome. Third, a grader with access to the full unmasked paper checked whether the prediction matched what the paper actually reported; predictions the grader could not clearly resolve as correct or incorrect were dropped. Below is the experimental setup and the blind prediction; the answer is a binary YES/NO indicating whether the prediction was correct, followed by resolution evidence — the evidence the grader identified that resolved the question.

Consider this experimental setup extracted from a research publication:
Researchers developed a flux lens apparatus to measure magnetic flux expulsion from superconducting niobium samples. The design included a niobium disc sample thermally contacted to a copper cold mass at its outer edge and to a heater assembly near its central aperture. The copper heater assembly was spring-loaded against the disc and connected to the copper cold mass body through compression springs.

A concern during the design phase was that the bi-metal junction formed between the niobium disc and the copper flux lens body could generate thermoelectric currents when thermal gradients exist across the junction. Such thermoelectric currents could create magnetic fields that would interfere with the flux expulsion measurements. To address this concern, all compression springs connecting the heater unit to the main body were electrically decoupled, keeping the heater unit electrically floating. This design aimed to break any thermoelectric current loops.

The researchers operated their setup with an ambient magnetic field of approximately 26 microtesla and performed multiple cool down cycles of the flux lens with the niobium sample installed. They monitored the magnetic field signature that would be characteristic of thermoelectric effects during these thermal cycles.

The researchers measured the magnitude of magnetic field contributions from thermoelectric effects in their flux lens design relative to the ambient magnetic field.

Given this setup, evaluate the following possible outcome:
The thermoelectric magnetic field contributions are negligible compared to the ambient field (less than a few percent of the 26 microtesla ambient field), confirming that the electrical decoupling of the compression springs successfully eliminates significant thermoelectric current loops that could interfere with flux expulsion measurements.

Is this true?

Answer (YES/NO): YES